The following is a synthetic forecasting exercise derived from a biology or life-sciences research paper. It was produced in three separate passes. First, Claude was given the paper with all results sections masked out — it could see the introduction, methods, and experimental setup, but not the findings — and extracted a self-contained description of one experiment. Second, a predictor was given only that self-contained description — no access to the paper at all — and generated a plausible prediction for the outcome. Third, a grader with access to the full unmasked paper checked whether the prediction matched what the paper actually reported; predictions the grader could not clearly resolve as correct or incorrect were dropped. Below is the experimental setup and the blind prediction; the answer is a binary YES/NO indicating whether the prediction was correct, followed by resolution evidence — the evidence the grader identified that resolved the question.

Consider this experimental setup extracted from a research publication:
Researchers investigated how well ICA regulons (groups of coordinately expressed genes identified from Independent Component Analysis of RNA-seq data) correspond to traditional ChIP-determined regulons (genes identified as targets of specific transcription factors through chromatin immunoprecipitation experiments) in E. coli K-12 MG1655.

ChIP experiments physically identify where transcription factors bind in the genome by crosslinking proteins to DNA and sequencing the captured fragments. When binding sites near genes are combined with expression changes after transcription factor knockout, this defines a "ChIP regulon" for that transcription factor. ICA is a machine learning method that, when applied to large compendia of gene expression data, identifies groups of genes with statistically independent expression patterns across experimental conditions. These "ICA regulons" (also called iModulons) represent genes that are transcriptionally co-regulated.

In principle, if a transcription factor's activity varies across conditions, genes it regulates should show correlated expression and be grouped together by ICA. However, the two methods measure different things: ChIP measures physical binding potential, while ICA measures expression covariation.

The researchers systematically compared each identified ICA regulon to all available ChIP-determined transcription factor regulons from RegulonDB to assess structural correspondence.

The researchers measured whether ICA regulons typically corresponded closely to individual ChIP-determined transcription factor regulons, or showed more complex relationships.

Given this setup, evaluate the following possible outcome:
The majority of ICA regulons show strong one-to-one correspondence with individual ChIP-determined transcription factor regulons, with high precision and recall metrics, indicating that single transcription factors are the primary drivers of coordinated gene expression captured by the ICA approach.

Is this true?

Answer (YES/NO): NO